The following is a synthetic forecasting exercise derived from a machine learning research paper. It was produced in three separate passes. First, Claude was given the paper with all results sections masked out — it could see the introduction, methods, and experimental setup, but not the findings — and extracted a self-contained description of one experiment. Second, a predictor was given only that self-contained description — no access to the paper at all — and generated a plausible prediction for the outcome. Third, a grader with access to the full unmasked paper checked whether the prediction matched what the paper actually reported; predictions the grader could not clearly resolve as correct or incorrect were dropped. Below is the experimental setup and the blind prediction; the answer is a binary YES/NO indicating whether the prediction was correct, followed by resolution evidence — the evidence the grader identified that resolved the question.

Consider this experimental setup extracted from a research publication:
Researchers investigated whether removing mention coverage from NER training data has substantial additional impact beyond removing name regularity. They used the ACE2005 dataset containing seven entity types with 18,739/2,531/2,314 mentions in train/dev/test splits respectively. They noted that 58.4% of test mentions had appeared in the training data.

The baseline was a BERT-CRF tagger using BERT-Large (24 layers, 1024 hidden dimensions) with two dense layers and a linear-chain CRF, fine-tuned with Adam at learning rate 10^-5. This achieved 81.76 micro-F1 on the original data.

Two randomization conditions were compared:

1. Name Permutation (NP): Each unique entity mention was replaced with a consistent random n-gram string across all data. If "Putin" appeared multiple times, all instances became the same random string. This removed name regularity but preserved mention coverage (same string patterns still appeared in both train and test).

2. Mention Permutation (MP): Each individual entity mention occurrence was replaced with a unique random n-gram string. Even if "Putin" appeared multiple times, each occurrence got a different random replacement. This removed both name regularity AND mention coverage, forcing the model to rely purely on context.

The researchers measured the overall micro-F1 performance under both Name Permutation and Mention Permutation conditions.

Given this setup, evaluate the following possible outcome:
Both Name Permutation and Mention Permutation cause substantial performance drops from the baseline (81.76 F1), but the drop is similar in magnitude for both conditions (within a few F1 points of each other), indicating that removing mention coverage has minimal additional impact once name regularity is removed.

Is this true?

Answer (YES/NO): NO